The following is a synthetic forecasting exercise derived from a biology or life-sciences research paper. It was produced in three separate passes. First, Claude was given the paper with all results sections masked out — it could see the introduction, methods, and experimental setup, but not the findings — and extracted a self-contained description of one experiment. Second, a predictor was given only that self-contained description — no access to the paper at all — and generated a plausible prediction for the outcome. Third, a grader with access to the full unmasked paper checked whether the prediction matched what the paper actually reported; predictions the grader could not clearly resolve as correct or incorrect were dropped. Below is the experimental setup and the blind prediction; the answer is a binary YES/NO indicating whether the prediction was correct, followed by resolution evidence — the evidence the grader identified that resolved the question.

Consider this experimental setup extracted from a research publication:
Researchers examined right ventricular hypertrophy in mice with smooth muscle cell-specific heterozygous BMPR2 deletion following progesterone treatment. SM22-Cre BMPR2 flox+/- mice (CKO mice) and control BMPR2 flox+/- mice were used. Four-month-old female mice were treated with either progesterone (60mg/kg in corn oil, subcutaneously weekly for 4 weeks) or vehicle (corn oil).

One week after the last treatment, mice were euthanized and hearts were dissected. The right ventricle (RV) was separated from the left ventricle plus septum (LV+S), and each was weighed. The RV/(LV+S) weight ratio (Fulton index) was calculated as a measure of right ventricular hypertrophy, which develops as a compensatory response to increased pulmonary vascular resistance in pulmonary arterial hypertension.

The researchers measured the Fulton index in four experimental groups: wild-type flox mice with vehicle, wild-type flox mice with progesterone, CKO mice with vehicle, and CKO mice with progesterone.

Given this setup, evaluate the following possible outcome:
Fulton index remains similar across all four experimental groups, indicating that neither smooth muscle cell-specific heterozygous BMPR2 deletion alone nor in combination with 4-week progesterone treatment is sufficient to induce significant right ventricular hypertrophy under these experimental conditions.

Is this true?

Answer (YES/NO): YES